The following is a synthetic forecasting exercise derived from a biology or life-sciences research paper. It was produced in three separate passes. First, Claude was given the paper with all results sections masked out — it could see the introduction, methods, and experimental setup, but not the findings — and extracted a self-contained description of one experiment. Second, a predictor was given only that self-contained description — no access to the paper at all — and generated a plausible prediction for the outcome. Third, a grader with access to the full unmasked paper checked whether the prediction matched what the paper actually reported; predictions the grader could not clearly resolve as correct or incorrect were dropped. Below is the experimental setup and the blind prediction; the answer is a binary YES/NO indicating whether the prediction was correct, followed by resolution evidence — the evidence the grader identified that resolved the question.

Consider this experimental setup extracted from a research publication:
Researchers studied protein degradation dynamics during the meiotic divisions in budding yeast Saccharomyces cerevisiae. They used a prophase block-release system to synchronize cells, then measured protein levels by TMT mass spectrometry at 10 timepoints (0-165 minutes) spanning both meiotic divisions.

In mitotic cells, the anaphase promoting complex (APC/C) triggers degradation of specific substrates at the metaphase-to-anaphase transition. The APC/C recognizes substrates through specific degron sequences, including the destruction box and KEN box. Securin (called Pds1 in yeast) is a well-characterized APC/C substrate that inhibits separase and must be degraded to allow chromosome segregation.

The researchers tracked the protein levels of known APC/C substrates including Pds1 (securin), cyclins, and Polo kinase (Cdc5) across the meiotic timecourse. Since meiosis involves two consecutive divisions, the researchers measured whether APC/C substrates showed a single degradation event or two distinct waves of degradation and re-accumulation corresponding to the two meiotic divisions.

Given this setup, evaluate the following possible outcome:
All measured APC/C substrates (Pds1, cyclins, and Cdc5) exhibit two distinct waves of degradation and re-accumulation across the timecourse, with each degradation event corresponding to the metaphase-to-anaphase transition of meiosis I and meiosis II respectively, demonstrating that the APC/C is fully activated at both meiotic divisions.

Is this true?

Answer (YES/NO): NO